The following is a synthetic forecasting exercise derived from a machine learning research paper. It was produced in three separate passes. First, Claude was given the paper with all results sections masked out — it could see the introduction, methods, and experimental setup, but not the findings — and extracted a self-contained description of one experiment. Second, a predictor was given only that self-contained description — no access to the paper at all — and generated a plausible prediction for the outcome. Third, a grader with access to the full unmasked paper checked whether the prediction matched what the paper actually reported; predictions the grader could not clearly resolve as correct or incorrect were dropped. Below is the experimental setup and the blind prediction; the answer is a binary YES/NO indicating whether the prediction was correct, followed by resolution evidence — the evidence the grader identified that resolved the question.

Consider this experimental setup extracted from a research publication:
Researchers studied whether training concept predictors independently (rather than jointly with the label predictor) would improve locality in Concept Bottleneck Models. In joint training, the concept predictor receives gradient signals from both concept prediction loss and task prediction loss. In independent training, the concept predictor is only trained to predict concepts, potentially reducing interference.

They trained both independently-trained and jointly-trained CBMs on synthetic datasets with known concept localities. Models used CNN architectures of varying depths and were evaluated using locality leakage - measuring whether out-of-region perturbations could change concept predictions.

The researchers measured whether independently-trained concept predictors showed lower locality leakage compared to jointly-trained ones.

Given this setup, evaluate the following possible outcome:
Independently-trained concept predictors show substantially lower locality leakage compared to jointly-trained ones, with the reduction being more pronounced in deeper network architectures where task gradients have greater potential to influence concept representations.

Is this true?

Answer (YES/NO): NO